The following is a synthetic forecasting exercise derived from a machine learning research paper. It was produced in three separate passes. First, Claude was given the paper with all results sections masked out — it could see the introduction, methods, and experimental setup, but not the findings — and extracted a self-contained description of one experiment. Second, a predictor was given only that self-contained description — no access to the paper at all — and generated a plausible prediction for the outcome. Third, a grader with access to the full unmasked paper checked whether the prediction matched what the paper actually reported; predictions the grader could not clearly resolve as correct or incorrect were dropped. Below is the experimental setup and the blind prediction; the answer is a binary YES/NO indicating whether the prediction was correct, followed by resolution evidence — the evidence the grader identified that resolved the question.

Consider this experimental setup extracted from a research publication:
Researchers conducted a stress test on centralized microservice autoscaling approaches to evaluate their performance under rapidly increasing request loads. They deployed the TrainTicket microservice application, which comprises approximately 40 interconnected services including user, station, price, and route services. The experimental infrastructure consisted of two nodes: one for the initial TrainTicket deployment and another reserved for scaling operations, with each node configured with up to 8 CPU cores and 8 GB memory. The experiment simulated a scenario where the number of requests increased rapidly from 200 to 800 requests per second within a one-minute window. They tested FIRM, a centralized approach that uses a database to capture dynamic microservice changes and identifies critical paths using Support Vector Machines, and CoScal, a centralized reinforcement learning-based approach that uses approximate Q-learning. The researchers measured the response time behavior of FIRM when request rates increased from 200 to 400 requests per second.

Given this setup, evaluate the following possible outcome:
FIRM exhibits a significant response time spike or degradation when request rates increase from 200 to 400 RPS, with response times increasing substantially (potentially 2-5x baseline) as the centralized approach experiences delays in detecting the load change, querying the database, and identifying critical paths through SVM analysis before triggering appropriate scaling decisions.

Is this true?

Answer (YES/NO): NO